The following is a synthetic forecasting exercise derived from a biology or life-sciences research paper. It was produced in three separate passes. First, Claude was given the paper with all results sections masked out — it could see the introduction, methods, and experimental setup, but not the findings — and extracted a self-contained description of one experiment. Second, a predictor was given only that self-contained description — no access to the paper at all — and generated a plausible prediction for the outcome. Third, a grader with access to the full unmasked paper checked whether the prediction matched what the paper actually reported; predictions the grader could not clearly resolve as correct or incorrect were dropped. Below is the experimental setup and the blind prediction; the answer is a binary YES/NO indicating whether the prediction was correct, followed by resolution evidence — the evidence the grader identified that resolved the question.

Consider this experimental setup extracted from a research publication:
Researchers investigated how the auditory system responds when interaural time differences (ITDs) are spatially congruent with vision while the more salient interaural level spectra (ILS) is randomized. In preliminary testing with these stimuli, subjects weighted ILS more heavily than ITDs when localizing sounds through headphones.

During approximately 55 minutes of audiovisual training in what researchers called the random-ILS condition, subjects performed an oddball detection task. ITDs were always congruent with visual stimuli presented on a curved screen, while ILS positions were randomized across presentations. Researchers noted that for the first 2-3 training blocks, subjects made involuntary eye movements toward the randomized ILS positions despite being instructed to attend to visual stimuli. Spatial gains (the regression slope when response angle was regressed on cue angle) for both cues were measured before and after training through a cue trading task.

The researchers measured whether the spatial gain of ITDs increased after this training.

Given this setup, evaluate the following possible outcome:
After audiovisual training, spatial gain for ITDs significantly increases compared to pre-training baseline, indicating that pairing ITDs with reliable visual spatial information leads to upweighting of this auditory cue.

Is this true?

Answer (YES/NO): YES